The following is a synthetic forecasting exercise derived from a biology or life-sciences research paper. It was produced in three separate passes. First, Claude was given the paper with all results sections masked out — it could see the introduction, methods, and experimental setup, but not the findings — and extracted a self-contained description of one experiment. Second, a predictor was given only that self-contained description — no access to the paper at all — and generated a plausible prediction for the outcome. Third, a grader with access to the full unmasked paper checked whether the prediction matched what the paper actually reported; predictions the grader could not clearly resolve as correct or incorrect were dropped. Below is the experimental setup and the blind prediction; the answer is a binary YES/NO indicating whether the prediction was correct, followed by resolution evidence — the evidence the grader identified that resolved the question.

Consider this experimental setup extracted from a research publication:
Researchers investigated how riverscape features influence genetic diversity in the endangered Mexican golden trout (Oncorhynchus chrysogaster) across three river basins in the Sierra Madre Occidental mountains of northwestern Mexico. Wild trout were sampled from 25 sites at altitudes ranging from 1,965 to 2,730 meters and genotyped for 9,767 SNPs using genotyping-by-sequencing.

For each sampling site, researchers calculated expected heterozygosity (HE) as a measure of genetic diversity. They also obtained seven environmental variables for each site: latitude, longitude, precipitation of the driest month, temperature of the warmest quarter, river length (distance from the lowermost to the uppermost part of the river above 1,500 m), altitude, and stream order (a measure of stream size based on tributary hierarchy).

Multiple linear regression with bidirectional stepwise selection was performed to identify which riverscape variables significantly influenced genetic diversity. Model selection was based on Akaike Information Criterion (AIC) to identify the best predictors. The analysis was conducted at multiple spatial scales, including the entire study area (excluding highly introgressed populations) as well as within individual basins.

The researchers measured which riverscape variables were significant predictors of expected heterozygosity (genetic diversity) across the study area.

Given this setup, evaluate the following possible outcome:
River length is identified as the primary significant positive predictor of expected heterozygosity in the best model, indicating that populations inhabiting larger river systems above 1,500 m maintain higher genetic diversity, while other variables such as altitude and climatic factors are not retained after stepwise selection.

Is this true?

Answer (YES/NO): NO